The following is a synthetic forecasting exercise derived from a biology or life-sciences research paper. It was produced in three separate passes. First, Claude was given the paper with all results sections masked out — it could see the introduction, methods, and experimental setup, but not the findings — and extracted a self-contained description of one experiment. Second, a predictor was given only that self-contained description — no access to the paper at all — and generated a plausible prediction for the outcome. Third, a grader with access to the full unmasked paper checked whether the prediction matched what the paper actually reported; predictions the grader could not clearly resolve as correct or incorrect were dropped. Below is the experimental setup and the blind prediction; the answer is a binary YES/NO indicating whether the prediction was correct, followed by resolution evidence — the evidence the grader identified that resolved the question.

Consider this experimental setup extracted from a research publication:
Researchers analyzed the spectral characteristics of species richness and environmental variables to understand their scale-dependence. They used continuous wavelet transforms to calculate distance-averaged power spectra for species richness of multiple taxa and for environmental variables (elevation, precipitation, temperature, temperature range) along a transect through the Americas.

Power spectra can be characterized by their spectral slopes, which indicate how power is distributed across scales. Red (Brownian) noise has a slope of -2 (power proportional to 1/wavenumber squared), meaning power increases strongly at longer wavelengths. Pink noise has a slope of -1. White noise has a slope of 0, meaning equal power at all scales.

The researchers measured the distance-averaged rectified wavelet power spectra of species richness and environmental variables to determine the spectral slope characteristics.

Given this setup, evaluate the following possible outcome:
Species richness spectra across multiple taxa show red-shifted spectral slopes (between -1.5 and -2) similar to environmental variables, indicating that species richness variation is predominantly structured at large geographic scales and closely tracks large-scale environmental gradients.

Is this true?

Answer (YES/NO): NO